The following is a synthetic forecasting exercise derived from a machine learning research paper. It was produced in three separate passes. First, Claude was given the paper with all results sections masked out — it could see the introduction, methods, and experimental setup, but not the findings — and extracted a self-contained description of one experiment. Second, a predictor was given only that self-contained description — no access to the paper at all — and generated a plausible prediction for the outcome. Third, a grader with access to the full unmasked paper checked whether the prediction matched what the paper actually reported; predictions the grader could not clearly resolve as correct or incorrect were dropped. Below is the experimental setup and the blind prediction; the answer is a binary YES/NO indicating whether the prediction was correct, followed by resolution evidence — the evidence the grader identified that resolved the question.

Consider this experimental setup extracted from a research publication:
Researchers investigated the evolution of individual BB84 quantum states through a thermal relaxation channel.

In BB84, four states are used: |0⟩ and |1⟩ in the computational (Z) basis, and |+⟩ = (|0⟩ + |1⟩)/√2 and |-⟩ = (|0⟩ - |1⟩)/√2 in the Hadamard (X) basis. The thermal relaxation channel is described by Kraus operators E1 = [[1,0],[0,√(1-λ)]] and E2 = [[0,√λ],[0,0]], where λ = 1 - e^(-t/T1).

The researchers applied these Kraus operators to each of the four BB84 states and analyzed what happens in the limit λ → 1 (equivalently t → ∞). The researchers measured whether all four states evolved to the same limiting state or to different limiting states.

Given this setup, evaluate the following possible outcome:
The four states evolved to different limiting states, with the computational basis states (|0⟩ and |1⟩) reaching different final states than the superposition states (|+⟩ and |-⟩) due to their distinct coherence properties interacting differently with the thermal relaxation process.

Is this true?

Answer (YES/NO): NO